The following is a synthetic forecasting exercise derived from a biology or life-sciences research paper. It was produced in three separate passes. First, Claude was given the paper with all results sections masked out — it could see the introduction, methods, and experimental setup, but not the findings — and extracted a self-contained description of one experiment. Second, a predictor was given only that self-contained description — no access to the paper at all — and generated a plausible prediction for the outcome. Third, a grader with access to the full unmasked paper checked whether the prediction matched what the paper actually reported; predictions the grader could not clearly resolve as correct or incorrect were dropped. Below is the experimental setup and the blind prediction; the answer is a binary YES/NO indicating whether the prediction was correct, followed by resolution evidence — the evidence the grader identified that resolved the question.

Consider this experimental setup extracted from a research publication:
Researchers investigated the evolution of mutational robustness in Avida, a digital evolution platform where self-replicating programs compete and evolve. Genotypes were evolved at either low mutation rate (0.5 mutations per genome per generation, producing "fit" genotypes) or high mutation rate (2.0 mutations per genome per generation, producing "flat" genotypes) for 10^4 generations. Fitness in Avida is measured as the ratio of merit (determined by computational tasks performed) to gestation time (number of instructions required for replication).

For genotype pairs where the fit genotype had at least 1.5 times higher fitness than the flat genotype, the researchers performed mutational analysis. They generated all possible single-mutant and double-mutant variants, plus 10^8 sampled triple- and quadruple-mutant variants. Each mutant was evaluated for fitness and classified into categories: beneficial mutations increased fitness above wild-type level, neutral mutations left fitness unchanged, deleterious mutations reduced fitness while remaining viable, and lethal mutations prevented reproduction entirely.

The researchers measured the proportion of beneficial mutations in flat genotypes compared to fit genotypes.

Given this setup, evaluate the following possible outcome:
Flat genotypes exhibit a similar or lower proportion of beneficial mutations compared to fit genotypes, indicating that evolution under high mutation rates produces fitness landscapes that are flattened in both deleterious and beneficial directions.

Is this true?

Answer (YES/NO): NO